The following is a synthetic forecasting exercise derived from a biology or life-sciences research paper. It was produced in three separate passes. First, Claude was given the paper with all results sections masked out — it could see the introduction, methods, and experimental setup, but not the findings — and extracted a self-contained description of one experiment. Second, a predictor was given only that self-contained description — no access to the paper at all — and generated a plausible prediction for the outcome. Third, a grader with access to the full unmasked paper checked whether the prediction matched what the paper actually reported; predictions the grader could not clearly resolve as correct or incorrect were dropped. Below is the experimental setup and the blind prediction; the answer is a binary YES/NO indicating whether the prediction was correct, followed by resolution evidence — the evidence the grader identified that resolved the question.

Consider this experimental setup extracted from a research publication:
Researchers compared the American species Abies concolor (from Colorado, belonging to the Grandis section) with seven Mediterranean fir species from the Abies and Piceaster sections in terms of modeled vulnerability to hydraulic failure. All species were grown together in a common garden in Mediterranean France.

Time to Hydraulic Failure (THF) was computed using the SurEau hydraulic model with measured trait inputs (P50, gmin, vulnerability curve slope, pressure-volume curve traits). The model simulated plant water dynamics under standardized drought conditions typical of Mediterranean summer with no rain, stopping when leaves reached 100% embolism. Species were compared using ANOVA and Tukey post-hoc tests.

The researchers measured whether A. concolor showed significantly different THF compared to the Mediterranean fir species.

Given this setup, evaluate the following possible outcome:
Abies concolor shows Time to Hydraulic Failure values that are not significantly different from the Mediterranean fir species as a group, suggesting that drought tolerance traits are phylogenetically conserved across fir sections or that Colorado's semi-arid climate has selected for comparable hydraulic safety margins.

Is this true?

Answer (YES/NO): NO